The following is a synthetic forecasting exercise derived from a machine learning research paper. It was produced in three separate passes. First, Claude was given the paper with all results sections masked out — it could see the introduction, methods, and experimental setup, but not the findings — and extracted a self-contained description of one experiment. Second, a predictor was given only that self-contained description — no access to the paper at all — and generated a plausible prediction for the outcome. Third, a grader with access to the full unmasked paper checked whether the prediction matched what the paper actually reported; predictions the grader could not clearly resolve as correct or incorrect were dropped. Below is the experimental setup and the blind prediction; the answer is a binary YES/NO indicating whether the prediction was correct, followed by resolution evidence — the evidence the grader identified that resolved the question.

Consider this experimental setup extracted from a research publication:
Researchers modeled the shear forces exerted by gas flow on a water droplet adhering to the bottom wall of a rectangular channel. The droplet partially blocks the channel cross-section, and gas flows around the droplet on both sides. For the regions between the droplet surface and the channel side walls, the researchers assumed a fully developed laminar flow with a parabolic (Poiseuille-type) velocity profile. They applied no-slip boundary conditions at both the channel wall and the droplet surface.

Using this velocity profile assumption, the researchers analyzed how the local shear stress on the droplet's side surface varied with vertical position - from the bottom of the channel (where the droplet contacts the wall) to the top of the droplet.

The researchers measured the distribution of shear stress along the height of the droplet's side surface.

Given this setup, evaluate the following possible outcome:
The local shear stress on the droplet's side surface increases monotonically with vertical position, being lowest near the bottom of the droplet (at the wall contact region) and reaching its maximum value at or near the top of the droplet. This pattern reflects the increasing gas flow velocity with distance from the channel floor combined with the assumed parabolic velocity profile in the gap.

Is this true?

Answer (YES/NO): NO